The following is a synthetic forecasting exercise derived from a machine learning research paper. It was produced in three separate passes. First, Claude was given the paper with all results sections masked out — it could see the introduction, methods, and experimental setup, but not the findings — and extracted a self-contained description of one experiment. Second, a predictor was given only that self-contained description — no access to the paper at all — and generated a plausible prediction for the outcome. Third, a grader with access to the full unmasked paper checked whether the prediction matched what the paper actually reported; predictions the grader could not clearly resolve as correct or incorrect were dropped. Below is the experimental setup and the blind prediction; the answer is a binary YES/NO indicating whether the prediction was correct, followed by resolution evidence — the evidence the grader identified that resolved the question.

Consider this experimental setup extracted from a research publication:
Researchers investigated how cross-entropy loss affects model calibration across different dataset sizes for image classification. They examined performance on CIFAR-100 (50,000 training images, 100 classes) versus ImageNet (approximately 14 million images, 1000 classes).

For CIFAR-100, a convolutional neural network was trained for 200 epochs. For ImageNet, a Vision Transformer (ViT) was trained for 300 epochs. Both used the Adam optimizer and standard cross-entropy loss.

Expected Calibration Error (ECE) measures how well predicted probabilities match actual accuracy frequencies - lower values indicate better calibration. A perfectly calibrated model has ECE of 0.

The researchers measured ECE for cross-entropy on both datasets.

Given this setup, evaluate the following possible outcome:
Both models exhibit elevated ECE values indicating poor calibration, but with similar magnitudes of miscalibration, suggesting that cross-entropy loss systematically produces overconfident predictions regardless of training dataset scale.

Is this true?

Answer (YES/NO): NO